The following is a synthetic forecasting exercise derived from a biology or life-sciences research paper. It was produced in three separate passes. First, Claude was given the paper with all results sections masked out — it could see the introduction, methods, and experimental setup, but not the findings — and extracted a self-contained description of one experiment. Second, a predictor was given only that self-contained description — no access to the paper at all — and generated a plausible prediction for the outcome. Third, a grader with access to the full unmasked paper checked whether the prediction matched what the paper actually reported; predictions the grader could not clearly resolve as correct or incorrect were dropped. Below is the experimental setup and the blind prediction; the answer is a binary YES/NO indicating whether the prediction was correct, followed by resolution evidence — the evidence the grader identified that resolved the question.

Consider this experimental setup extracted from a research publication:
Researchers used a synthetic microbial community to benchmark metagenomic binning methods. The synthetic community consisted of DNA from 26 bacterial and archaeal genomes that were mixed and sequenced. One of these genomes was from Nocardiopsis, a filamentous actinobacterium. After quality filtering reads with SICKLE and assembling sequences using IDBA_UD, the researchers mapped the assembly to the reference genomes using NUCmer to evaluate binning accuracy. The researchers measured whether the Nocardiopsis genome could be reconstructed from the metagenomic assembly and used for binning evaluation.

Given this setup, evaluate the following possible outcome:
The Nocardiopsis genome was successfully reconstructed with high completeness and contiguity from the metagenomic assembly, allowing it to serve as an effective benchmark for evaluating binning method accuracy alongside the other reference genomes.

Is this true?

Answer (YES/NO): NO